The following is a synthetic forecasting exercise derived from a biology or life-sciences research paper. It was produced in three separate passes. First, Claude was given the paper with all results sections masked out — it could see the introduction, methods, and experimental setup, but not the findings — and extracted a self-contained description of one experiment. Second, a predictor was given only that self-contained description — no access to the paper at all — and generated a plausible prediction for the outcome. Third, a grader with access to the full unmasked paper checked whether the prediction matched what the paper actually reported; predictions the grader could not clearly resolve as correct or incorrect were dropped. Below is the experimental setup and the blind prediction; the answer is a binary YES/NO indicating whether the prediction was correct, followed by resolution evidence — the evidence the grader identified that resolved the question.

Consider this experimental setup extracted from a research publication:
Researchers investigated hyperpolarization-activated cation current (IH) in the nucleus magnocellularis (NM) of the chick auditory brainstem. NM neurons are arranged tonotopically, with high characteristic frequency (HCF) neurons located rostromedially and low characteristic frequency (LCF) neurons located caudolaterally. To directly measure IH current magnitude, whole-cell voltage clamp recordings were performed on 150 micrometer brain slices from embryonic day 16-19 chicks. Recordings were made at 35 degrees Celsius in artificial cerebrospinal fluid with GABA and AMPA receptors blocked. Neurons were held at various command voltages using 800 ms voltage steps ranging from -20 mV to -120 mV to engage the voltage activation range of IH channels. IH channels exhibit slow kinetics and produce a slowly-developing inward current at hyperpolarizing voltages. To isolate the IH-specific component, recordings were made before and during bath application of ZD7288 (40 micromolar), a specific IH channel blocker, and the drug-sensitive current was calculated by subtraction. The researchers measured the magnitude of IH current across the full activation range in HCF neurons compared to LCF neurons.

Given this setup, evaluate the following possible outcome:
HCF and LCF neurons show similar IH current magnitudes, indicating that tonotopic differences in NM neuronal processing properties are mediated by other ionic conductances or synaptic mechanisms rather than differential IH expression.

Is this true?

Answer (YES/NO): NO